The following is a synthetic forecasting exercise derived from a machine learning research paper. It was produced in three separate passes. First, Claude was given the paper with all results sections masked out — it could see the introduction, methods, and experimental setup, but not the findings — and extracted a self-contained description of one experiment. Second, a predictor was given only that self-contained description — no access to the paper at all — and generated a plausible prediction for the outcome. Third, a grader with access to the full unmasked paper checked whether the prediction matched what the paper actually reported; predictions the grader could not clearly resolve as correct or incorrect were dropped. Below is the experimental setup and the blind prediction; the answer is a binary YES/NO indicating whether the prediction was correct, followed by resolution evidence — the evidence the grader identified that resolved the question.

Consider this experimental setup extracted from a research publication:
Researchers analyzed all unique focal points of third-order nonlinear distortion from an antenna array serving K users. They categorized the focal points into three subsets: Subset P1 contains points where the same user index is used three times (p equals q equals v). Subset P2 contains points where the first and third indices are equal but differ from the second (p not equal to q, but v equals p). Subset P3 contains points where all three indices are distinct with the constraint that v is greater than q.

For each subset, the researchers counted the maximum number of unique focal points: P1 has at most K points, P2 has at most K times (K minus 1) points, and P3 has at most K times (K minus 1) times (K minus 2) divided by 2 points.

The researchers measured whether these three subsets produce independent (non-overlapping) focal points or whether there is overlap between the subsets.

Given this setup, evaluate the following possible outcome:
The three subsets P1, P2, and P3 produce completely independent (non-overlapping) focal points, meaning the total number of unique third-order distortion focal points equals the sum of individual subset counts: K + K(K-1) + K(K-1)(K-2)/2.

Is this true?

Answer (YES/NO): NO